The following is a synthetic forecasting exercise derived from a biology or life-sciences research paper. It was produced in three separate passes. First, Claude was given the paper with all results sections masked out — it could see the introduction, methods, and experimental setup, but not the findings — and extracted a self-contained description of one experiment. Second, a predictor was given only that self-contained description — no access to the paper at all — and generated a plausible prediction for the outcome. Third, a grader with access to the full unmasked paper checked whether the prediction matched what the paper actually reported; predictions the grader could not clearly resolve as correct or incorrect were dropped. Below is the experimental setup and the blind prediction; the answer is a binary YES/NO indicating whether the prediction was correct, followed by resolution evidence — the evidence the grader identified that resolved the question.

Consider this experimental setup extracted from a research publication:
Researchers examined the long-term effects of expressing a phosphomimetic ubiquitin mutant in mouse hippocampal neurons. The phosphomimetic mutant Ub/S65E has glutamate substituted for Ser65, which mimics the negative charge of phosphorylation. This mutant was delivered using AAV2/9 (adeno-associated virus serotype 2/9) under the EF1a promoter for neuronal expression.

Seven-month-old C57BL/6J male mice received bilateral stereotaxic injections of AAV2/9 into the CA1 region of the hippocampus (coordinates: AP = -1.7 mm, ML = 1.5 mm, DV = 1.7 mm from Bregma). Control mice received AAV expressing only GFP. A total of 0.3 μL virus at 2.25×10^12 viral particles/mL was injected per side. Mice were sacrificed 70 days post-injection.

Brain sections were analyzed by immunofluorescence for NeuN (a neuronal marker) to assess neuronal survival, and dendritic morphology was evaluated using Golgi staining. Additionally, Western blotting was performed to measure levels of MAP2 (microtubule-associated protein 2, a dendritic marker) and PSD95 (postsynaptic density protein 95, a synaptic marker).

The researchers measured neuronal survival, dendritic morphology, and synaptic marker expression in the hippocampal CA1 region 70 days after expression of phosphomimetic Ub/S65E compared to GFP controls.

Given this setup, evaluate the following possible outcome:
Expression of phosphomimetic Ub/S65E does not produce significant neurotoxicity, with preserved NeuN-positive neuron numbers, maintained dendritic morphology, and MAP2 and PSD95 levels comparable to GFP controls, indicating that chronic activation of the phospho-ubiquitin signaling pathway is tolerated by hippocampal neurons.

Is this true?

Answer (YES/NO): NO